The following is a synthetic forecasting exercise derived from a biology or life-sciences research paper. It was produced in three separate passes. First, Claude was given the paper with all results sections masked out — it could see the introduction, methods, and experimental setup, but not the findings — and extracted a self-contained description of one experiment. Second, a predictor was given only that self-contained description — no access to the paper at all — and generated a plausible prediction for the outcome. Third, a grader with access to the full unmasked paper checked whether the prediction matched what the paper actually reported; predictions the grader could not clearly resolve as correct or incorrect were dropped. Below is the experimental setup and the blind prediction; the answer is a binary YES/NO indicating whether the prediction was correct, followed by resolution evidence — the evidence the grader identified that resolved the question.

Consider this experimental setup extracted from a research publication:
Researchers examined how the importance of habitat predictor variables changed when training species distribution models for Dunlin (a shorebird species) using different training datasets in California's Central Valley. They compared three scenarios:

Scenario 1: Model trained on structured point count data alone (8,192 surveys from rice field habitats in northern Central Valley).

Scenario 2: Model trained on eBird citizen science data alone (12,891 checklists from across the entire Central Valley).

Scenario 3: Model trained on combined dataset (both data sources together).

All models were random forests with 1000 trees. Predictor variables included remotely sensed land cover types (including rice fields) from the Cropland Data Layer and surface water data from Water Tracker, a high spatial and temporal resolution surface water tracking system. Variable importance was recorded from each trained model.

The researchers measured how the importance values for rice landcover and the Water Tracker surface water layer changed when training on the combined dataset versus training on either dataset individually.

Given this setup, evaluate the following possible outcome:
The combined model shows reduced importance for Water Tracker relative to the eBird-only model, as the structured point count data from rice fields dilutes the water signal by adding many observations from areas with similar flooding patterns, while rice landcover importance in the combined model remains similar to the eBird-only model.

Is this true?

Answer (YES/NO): NO